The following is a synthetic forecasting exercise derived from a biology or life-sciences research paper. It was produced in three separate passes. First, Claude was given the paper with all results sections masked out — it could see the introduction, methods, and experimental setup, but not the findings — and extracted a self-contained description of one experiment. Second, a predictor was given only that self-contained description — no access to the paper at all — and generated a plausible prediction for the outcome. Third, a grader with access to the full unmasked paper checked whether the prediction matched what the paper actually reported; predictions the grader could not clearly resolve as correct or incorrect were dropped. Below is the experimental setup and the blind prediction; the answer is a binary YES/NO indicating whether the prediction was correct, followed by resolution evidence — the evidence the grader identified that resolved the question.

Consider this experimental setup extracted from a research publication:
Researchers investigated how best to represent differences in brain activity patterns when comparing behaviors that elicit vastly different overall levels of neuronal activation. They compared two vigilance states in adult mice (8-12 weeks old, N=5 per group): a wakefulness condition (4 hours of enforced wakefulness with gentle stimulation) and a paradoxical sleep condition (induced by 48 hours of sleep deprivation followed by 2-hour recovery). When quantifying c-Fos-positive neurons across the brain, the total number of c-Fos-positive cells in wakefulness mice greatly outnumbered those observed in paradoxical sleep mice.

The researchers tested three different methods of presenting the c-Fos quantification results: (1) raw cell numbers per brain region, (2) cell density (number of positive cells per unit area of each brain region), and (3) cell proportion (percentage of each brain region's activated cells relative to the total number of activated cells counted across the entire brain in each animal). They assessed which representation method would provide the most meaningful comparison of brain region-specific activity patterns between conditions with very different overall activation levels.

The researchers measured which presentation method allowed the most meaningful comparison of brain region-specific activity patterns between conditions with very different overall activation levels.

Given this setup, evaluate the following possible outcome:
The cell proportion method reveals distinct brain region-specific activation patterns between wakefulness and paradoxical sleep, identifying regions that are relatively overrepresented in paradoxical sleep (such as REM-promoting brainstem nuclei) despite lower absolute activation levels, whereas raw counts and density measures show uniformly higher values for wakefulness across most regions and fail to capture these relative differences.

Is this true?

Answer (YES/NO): YES